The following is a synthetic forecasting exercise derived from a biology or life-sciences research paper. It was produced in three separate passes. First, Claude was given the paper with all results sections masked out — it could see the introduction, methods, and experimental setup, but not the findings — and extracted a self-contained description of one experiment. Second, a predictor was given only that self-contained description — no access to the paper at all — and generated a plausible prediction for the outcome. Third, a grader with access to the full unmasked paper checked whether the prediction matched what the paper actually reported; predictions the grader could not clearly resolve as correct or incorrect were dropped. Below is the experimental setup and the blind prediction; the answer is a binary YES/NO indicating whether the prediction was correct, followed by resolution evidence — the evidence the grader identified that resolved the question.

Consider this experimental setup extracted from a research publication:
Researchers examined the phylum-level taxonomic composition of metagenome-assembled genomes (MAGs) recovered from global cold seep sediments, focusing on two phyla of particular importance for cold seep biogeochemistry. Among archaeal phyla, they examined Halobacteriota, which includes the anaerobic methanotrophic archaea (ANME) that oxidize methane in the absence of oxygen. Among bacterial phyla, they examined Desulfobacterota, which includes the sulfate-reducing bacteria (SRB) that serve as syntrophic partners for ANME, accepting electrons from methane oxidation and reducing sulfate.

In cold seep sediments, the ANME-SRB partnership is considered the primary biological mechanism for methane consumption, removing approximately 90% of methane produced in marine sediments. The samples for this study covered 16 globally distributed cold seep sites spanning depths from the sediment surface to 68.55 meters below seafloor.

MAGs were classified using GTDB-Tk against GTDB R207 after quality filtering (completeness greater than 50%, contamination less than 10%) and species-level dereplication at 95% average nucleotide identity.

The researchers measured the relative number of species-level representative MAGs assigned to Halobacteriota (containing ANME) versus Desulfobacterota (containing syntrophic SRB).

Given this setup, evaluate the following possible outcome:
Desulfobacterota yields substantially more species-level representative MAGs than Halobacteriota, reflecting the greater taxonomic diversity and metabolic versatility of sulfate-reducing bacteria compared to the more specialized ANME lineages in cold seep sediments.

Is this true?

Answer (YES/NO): YES